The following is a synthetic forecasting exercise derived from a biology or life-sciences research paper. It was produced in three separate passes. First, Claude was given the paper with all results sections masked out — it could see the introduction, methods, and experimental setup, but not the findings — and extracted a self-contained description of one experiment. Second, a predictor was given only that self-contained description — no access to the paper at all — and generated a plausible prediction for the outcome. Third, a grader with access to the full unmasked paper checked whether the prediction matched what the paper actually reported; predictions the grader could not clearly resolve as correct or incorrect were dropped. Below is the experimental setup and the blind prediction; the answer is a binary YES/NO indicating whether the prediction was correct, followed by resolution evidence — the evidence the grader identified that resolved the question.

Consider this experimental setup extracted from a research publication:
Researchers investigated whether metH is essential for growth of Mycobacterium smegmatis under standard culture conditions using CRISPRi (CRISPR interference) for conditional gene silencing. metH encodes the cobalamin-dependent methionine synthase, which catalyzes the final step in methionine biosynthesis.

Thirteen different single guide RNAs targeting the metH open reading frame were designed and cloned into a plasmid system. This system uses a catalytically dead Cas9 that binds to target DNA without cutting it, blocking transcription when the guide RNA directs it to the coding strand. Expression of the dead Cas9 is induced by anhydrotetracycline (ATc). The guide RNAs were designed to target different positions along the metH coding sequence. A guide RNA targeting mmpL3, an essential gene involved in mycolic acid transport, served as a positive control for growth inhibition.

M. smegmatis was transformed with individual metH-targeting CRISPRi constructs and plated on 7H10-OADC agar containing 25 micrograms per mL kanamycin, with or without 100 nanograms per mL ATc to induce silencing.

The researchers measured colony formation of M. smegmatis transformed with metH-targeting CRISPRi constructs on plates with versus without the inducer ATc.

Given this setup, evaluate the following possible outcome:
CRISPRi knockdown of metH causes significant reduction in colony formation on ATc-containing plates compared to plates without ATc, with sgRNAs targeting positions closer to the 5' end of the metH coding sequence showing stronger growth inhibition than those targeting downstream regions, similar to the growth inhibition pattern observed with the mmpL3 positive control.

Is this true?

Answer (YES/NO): NO